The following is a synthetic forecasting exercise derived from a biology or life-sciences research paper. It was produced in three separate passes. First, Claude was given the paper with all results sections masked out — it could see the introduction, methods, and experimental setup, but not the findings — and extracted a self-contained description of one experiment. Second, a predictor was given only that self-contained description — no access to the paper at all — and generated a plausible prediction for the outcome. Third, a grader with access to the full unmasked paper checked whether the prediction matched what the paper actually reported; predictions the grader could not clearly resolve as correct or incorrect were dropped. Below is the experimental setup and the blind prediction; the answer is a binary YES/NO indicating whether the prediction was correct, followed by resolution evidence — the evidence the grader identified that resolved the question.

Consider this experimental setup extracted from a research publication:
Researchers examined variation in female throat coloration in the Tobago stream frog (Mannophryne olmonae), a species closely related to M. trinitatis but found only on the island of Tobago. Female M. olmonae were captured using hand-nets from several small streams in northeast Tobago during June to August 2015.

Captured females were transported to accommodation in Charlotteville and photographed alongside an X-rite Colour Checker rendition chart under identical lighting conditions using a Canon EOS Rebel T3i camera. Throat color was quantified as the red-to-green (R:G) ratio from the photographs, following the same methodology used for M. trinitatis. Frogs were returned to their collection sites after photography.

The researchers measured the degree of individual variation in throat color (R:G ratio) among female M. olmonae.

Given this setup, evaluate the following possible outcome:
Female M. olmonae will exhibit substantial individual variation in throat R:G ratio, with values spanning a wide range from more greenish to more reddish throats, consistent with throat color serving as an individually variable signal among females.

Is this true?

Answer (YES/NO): NO